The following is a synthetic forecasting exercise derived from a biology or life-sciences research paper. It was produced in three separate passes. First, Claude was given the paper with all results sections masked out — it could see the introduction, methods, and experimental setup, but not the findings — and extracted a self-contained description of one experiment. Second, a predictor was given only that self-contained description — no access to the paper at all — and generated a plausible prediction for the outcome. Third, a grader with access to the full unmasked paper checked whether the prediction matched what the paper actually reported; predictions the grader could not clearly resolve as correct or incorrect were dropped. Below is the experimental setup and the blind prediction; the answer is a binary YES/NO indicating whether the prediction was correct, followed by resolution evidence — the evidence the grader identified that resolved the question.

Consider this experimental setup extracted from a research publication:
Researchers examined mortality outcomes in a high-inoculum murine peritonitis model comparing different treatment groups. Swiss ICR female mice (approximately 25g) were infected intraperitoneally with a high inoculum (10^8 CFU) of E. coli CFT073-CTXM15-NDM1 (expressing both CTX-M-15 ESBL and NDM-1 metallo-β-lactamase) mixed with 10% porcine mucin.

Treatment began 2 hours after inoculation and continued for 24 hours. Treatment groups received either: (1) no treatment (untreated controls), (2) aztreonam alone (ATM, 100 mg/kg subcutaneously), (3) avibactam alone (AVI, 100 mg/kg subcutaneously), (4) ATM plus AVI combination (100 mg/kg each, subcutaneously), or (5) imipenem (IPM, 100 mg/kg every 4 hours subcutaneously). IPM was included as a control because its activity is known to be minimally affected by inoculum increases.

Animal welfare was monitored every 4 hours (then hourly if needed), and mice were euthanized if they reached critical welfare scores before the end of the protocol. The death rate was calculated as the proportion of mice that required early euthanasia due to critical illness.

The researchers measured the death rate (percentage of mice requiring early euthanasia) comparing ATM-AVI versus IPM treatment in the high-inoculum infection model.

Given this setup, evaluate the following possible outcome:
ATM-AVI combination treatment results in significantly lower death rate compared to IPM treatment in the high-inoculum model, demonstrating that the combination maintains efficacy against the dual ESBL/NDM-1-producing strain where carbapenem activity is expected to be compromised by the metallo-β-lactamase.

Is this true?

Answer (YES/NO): NO